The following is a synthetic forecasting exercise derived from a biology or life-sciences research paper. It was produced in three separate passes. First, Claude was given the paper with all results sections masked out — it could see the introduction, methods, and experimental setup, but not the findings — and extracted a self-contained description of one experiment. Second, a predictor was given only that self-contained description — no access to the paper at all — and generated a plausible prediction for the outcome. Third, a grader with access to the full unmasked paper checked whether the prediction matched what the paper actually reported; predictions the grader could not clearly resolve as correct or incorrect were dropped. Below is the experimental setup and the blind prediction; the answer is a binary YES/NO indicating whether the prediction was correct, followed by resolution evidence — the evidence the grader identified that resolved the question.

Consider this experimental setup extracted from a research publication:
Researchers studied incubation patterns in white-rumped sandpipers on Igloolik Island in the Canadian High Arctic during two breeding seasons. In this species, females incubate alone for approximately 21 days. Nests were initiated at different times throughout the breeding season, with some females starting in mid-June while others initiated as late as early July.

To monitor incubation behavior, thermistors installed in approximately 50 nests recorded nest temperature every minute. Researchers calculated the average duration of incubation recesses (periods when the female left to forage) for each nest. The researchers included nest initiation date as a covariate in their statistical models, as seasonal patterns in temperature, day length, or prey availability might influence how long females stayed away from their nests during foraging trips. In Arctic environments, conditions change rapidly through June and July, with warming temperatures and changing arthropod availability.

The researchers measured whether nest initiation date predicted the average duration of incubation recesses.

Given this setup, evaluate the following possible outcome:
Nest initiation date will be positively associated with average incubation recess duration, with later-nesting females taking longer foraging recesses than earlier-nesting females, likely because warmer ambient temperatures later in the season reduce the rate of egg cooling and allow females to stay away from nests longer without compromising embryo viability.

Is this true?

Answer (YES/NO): NO